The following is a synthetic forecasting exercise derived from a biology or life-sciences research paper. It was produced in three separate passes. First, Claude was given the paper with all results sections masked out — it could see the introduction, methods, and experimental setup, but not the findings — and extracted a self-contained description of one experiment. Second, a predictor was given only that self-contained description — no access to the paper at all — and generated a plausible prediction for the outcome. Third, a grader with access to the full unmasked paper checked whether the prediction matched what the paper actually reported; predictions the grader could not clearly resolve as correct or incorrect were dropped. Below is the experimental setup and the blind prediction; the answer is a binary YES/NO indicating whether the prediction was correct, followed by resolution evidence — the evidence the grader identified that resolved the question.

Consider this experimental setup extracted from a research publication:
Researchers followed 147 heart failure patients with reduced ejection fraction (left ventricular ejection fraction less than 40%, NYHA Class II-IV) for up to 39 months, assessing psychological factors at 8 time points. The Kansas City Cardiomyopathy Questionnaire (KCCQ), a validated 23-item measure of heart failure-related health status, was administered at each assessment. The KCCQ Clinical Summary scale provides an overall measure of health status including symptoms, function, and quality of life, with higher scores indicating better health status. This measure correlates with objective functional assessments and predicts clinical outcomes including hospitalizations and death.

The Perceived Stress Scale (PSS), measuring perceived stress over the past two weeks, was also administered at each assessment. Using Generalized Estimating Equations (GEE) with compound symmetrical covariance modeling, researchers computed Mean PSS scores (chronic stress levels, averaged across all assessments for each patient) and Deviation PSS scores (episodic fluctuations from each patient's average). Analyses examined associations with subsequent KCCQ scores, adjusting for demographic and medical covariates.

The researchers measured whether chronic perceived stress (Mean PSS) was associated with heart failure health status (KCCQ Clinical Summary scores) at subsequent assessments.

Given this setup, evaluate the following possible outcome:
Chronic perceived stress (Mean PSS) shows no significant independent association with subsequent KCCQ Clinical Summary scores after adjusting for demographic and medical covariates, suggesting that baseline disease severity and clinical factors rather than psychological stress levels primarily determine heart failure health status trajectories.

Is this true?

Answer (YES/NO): NO